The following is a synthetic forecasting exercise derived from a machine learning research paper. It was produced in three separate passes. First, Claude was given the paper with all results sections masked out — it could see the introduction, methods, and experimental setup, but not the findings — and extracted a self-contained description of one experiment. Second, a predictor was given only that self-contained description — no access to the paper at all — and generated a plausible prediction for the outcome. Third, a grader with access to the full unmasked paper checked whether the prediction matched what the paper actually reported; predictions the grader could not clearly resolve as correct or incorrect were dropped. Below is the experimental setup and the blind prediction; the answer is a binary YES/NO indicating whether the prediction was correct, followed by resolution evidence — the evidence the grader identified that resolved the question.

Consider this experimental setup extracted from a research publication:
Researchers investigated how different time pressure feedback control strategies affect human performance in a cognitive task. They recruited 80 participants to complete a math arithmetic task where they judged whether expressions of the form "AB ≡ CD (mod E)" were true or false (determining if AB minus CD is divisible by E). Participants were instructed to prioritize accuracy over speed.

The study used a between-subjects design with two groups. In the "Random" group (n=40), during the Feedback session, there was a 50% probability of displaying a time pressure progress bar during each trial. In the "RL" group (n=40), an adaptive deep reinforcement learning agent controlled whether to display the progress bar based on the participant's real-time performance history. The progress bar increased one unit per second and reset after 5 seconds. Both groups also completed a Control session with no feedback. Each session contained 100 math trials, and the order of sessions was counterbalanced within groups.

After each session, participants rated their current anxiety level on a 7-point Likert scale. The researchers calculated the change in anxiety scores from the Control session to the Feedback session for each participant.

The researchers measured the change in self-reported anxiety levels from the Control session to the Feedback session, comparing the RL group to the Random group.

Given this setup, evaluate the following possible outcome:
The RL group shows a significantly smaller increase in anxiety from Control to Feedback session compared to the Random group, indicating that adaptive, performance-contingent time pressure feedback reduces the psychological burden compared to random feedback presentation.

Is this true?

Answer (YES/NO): NO